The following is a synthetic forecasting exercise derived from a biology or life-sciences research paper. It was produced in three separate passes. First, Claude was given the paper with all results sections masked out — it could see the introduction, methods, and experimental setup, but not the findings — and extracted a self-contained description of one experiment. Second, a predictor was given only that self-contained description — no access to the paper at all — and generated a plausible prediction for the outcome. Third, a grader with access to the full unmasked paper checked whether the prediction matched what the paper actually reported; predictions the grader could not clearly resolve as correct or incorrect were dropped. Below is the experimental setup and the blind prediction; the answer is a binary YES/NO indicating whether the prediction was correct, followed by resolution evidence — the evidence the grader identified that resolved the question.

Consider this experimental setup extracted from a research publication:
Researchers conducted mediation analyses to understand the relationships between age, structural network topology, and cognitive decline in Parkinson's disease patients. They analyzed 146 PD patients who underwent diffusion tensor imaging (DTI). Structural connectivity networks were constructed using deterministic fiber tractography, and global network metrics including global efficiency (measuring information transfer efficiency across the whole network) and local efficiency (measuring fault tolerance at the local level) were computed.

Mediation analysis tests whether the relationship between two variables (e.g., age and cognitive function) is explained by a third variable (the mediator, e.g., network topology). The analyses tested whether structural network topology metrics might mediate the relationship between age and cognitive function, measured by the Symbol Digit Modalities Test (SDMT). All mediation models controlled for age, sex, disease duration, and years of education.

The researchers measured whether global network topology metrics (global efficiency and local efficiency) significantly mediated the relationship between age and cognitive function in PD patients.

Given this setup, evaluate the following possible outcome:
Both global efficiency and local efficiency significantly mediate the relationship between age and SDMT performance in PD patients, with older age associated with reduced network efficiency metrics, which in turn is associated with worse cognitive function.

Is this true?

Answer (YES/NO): YES